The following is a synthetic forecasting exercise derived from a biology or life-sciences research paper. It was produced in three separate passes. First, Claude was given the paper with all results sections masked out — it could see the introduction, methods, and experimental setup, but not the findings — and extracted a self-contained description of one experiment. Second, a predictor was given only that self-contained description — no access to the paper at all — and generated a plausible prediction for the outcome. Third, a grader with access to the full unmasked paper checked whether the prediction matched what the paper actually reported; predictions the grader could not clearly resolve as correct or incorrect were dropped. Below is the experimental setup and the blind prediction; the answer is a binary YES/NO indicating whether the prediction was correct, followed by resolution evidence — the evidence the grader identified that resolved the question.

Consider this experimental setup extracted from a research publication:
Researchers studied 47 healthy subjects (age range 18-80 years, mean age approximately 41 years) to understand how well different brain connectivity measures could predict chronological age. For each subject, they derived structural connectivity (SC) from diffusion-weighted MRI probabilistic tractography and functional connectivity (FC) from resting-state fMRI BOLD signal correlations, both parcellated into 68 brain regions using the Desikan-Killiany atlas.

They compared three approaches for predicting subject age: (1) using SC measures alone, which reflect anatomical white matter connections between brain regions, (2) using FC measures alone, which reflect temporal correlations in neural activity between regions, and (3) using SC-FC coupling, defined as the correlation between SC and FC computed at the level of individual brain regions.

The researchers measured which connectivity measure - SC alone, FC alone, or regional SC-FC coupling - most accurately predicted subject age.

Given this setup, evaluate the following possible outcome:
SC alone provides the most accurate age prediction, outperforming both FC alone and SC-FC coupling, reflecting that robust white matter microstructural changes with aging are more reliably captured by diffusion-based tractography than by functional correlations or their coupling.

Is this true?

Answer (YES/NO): NO